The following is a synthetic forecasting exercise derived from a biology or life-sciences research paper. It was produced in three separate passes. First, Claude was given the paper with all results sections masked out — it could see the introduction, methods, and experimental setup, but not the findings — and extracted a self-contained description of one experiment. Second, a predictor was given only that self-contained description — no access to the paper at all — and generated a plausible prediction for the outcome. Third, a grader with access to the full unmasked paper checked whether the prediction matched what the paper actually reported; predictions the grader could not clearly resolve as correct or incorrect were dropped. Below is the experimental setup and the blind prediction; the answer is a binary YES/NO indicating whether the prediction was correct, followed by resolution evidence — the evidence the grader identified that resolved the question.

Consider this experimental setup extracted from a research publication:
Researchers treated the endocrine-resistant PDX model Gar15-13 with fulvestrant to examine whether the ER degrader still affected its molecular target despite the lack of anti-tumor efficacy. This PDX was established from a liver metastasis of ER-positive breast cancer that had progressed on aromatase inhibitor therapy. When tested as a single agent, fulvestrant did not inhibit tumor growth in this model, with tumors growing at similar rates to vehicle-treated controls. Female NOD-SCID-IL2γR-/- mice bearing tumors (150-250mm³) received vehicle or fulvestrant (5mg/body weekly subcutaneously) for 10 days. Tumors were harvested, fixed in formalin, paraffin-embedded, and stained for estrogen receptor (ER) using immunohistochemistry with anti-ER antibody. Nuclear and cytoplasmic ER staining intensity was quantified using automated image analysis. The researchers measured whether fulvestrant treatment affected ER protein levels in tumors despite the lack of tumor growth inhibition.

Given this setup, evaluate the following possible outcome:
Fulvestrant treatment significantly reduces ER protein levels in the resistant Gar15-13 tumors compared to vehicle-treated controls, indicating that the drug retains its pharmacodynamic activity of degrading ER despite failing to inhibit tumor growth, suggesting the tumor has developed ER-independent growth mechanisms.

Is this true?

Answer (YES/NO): YES